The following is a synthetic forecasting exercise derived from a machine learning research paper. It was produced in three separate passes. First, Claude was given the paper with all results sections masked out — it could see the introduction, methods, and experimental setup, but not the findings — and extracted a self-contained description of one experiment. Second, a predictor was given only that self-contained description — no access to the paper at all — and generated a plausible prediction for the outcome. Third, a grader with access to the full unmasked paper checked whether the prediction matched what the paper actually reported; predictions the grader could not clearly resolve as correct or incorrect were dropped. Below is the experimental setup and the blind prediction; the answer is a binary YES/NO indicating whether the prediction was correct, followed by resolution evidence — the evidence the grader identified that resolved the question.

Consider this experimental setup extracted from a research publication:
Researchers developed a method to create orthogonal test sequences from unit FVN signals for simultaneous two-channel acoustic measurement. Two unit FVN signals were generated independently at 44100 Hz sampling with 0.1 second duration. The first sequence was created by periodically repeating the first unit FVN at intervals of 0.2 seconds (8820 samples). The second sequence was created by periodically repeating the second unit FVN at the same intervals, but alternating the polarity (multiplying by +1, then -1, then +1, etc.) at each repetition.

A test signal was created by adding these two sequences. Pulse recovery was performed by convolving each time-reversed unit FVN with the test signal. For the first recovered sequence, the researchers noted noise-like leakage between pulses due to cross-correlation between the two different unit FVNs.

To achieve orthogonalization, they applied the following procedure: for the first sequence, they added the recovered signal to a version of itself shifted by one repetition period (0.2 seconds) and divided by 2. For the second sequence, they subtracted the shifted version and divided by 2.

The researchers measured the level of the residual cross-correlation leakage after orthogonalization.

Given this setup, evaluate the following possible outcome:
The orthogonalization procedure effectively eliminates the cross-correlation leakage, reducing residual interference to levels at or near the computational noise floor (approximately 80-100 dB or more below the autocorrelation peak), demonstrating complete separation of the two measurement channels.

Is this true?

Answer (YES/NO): YES